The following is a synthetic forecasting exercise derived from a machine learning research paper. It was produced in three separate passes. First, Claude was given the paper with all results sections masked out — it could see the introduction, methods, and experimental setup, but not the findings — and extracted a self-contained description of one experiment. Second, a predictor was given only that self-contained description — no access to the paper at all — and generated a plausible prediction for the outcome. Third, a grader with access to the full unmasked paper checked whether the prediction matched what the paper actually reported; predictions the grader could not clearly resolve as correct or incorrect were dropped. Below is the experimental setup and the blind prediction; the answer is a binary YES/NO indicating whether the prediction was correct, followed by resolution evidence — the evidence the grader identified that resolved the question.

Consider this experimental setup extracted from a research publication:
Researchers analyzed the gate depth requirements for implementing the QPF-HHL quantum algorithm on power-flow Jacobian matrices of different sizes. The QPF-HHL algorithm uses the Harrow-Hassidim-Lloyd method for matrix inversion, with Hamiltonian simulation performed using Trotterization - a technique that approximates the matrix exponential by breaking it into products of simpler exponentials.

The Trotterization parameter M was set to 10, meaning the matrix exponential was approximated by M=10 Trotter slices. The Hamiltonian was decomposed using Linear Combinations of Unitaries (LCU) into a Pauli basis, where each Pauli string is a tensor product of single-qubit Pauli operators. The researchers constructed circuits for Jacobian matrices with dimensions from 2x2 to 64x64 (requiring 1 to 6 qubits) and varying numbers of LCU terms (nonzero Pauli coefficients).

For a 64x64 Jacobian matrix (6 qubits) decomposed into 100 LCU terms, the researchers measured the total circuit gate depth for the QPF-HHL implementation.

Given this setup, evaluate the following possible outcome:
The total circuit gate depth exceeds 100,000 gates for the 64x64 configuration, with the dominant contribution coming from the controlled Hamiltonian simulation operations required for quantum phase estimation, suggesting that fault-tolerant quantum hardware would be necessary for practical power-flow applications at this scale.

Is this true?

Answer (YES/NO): YES